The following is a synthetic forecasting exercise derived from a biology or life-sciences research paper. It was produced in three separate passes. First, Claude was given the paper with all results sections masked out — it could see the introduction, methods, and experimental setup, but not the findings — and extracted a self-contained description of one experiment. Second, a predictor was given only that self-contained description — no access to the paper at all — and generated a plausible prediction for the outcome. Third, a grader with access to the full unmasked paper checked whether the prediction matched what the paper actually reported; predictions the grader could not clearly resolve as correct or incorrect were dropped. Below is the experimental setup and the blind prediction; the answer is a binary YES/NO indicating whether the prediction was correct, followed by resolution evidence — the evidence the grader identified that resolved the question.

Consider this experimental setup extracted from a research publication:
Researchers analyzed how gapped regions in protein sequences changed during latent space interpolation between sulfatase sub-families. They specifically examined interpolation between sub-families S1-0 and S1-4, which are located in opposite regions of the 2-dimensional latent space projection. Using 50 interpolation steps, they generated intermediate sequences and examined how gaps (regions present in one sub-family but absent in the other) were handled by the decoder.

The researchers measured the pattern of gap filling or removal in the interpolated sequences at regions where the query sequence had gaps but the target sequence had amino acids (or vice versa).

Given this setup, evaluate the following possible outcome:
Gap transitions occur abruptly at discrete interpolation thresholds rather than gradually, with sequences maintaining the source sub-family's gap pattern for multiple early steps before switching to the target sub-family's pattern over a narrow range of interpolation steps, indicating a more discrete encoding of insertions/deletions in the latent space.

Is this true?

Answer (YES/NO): NO